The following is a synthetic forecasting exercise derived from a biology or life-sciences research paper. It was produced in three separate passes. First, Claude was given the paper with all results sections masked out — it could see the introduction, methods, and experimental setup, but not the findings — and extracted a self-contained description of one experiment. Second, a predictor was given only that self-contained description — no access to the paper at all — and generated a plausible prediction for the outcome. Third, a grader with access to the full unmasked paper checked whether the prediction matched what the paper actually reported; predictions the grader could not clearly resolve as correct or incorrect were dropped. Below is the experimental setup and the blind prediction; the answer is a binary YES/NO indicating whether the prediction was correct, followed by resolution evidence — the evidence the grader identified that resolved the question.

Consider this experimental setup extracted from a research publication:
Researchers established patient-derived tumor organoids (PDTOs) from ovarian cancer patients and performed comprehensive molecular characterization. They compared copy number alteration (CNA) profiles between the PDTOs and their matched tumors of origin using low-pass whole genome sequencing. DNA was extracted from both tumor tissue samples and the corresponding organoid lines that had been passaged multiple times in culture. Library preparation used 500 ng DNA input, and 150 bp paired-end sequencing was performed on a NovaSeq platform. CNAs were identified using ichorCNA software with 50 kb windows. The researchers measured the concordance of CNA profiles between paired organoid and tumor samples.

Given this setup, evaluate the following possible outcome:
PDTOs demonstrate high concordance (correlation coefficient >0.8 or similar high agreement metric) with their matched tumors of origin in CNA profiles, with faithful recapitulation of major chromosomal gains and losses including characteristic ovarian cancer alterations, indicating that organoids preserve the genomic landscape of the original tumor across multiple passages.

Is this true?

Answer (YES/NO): NO